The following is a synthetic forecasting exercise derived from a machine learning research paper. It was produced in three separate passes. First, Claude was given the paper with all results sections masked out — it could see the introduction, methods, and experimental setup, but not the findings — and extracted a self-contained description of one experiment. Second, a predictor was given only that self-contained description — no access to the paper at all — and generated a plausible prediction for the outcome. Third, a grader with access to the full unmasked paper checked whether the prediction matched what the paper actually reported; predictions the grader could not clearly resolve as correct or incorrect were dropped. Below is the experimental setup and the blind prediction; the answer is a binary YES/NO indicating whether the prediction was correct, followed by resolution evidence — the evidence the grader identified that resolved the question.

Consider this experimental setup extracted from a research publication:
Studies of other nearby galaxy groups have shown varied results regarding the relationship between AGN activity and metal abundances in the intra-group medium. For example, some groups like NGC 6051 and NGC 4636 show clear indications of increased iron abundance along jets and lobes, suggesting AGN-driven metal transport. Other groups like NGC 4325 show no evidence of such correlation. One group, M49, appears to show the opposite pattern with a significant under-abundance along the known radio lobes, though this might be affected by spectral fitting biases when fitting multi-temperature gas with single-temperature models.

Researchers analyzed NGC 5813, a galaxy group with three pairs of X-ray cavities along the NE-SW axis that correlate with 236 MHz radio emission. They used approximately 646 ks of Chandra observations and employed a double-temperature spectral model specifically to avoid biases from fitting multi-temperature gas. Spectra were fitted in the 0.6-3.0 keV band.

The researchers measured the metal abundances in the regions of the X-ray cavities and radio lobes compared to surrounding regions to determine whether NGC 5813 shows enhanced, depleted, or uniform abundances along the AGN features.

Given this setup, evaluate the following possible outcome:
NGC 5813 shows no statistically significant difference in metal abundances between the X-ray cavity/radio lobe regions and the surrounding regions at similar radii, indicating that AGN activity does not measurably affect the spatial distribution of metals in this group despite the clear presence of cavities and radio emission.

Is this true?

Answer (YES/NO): YES